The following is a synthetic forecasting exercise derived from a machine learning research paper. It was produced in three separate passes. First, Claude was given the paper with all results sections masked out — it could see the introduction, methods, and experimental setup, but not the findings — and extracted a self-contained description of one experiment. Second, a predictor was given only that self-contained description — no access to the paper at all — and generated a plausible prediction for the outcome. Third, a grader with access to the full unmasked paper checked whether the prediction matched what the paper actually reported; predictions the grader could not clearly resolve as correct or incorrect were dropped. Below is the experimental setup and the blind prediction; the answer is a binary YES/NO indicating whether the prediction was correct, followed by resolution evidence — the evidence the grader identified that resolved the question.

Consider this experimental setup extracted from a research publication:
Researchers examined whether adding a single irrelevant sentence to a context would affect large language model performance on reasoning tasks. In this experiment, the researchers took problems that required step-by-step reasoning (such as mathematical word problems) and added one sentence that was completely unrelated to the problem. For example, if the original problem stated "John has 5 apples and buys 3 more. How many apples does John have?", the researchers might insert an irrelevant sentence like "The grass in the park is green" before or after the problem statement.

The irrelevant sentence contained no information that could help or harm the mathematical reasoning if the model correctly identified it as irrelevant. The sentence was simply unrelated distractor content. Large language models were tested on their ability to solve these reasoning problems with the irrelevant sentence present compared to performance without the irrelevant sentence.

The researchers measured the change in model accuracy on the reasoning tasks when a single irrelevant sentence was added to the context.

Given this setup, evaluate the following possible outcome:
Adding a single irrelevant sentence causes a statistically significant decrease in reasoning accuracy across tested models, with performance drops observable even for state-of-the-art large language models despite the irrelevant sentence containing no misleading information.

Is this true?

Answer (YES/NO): YES